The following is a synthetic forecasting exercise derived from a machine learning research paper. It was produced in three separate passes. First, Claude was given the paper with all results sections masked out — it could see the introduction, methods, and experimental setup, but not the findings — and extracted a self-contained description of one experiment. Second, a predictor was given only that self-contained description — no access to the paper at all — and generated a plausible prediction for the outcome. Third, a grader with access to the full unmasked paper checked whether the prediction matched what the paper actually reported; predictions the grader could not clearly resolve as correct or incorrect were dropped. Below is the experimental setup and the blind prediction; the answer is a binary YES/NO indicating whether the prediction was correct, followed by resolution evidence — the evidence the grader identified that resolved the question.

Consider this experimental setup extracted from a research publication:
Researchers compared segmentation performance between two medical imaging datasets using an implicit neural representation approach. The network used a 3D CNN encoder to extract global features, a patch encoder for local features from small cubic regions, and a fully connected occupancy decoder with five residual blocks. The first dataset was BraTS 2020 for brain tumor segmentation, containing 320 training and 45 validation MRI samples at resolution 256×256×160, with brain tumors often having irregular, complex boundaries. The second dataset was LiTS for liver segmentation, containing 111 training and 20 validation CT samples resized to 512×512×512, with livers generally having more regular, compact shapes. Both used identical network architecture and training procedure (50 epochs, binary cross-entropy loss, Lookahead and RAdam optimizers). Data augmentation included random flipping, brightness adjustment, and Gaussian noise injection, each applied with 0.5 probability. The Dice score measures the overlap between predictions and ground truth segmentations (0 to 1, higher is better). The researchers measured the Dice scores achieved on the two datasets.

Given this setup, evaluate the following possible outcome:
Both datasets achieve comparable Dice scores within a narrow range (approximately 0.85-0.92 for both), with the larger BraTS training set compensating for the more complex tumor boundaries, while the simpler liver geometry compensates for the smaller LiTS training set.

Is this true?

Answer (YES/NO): NO